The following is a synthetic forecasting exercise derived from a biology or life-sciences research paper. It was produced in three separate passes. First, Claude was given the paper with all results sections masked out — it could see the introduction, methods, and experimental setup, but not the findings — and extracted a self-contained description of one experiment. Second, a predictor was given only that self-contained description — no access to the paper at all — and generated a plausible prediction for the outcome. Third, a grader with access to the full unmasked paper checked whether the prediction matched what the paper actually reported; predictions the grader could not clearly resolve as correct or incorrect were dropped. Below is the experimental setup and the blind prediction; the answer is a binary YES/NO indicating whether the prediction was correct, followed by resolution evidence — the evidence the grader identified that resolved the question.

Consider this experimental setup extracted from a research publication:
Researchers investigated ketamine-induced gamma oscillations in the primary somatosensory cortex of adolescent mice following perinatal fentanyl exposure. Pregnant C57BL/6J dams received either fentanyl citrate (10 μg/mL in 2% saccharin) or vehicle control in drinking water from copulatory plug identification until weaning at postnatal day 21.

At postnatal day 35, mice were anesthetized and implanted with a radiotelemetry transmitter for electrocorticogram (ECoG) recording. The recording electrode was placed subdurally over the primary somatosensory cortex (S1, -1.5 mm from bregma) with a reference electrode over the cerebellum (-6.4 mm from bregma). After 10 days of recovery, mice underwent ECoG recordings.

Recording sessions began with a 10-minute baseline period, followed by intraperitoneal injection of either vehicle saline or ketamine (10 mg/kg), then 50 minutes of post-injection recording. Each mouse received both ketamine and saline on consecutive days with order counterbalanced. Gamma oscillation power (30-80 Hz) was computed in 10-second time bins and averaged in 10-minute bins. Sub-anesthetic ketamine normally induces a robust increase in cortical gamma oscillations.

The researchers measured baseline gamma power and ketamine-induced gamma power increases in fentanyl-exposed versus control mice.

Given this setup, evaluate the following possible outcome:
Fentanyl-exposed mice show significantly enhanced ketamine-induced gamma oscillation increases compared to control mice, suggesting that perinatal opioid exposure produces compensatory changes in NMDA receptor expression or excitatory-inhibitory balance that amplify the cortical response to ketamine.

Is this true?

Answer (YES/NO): NO